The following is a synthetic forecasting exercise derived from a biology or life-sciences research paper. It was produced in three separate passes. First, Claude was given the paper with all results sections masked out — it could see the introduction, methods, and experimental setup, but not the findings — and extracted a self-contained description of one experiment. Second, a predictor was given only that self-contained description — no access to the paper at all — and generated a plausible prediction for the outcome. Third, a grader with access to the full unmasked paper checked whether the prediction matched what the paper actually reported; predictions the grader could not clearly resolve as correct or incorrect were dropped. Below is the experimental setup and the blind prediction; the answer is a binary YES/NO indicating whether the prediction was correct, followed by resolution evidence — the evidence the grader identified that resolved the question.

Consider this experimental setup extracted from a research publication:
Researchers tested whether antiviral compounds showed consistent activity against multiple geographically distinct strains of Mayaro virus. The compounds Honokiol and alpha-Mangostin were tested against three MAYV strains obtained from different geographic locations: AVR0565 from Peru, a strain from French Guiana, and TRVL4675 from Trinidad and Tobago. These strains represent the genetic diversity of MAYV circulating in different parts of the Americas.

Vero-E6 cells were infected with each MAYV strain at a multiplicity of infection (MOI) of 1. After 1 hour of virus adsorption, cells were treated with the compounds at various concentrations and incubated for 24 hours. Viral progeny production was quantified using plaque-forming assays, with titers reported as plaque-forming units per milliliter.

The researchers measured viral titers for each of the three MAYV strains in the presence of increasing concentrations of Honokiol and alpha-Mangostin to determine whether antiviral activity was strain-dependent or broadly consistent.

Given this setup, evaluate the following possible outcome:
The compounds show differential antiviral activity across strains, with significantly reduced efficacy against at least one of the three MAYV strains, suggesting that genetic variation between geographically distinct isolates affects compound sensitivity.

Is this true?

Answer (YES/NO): NO